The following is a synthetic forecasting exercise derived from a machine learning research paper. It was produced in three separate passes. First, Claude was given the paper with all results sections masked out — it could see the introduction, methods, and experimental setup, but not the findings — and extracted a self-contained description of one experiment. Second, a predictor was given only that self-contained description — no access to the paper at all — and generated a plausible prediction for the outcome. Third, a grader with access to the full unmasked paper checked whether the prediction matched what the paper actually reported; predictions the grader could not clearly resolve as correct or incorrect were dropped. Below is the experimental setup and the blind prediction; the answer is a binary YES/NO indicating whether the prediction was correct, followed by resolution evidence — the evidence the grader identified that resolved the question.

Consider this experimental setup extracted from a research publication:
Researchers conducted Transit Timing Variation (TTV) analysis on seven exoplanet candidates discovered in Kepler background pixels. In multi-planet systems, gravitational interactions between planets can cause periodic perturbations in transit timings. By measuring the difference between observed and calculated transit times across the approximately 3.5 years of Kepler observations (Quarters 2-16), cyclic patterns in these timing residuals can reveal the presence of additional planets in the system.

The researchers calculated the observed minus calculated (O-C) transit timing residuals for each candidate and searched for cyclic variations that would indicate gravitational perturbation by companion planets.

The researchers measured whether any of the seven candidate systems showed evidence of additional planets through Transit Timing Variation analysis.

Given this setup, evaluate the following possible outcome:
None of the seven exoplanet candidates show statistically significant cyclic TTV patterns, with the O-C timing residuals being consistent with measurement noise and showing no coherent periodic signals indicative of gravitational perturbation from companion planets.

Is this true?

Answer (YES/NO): YES